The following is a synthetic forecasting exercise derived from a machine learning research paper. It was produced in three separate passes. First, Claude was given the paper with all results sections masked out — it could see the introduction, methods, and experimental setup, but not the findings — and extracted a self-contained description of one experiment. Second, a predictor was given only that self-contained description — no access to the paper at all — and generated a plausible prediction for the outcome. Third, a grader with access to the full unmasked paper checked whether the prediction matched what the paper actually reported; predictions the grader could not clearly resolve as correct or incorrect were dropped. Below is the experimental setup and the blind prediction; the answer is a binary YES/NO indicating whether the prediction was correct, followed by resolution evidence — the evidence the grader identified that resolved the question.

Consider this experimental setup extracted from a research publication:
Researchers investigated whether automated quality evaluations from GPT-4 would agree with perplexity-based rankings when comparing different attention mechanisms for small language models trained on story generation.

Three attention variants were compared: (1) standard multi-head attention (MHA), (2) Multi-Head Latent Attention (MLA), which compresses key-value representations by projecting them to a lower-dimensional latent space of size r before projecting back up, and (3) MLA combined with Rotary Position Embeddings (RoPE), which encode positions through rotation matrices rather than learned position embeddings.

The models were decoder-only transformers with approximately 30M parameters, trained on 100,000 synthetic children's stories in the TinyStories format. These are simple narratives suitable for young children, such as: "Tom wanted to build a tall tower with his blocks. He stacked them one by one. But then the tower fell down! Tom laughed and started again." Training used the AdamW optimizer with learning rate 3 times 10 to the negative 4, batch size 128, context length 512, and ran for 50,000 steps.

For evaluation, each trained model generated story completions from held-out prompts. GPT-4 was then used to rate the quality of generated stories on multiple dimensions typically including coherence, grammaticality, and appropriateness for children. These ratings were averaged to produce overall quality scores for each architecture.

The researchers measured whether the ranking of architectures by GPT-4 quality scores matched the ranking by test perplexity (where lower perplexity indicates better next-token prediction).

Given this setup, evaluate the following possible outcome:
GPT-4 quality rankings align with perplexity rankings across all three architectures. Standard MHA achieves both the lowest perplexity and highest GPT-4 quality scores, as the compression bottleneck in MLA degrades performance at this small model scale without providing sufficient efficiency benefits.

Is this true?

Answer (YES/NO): NO